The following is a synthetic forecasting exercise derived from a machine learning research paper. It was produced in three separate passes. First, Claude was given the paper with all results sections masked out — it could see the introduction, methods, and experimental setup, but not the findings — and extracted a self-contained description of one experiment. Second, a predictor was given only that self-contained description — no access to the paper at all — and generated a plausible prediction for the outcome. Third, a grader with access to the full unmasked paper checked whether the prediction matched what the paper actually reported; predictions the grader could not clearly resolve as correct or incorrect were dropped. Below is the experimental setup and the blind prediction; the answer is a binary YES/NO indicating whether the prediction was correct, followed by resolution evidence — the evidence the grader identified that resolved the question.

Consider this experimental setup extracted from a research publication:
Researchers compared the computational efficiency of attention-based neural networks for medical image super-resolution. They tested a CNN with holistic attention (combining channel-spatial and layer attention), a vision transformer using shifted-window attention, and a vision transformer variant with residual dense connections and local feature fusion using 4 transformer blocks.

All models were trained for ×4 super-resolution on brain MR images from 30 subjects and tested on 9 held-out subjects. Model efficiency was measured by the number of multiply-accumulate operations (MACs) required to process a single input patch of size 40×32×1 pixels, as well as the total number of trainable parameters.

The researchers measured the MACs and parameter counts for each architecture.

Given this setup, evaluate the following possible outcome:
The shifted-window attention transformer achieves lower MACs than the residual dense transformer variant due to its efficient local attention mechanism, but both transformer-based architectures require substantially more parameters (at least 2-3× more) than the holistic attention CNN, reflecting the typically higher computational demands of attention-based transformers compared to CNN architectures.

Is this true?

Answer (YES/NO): NO